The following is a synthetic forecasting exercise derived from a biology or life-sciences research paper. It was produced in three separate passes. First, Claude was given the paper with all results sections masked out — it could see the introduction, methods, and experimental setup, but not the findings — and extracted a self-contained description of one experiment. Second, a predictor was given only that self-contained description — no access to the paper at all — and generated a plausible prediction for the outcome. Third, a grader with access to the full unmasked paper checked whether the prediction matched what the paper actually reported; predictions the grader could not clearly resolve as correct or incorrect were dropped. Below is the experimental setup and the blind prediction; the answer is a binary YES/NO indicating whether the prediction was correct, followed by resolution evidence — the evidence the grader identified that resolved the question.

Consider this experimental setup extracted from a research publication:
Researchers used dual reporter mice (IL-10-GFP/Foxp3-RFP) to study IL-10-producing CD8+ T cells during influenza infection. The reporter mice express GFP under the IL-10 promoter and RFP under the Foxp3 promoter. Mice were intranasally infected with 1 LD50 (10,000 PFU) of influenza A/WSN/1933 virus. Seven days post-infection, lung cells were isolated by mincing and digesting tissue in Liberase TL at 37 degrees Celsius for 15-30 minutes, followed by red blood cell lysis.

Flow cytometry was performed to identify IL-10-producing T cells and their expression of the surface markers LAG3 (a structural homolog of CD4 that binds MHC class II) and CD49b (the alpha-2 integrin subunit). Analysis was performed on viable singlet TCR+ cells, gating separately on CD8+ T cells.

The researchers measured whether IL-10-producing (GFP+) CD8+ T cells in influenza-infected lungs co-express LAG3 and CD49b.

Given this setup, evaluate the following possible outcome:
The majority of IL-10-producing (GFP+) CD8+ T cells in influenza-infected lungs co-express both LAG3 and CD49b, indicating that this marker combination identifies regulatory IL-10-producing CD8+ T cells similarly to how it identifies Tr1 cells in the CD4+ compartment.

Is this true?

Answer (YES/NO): YES